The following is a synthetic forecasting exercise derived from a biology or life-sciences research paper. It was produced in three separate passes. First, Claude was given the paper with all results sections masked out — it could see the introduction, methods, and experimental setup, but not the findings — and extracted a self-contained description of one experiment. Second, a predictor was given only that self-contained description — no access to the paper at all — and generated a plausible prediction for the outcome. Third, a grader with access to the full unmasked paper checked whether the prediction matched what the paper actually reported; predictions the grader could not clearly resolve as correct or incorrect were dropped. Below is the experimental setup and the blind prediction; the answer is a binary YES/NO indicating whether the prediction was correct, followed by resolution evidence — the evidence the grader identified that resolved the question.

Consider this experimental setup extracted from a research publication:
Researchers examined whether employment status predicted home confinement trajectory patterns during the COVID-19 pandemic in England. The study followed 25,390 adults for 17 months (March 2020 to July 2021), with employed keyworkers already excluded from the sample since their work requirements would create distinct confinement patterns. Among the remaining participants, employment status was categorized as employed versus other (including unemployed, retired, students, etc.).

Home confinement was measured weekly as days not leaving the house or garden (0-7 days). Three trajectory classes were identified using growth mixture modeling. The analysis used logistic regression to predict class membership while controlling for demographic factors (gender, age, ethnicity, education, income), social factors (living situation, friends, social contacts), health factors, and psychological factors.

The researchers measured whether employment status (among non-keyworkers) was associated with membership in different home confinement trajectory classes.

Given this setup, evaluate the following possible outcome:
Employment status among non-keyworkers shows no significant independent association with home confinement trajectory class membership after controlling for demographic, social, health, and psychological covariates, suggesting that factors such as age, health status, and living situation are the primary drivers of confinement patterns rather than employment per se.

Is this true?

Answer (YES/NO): NO